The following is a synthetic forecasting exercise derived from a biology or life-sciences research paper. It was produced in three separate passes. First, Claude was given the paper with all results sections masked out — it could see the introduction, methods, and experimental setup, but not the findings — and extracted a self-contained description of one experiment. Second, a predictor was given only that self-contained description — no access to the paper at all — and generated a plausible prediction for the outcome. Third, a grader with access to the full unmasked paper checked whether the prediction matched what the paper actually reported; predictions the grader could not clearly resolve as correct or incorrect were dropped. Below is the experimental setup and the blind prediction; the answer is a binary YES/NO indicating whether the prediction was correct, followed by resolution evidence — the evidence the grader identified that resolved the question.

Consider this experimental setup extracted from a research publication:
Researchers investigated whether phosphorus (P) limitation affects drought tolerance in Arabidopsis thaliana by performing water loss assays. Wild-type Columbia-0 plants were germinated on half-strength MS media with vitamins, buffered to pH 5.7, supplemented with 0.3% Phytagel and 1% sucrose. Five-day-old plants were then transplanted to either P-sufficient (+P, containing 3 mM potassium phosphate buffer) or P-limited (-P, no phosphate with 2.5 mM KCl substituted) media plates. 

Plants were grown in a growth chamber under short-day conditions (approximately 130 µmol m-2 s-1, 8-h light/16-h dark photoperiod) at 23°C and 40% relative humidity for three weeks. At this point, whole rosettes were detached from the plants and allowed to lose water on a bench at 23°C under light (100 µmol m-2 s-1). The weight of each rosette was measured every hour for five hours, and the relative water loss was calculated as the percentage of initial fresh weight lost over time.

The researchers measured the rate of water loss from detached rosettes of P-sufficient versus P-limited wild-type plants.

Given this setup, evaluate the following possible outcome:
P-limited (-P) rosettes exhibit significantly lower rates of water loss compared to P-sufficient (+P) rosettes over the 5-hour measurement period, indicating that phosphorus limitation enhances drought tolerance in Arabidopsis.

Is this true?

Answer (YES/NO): YES